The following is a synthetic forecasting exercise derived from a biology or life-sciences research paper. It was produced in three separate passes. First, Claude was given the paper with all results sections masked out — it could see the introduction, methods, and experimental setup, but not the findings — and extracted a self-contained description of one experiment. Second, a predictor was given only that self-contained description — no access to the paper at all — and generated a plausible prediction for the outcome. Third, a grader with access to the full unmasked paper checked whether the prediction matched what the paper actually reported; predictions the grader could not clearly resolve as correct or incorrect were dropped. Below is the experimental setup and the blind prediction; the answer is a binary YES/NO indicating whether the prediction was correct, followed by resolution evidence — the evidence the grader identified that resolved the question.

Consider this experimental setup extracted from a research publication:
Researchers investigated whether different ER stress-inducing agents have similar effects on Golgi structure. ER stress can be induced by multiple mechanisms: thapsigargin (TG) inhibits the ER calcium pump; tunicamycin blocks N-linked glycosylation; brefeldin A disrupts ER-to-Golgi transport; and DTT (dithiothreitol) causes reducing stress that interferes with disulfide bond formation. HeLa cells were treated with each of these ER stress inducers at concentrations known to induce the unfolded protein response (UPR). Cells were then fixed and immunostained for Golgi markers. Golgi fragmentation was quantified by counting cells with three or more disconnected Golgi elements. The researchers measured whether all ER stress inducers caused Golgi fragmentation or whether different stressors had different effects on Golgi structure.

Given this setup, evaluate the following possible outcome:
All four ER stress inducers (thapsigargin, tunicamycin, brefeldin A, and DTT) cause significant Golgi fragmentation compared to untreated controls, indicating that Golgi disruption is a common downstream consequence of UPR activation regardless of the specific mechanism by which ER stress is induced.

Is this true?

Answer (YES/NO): NO